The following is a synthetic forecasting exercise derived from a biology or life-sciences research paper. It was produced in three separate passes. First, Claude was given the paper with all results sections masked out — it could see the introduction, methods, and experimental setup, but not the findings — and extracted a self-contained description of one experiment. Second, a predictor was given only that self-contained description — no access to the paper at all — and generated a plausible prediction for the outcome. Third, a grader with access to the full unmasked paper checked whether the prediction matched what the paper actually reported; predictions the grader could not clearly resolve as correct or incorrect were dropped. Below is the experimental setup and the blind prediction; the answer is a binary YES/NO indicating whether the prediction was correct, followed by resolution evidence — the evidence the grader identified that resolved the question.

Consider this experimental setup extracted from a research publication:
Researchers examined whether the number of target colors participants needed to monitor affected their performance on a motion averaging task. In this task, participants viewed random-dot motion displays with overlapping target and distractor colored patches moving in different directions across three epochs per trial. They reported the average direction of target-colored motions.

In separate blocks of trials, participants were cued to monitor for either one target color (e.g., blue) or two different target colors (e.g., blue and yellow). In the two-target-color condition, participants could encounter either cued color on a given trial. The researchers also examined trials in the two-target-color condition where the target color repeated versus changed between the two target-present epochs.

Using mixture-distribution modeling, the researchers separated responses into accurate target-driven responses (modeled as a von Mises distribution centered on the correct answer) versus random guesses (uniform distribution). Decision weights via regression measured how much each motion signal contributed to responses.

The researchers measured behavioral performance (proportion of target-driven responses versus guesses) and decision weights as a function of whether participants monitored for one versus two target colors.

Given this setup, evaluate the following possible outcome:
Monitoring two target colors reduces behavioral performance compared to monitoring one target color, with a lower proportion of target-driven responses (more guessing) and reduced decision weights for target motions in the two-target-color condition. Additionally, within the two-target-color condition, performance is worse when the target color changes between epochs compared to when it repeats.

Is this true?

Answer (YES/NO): NO